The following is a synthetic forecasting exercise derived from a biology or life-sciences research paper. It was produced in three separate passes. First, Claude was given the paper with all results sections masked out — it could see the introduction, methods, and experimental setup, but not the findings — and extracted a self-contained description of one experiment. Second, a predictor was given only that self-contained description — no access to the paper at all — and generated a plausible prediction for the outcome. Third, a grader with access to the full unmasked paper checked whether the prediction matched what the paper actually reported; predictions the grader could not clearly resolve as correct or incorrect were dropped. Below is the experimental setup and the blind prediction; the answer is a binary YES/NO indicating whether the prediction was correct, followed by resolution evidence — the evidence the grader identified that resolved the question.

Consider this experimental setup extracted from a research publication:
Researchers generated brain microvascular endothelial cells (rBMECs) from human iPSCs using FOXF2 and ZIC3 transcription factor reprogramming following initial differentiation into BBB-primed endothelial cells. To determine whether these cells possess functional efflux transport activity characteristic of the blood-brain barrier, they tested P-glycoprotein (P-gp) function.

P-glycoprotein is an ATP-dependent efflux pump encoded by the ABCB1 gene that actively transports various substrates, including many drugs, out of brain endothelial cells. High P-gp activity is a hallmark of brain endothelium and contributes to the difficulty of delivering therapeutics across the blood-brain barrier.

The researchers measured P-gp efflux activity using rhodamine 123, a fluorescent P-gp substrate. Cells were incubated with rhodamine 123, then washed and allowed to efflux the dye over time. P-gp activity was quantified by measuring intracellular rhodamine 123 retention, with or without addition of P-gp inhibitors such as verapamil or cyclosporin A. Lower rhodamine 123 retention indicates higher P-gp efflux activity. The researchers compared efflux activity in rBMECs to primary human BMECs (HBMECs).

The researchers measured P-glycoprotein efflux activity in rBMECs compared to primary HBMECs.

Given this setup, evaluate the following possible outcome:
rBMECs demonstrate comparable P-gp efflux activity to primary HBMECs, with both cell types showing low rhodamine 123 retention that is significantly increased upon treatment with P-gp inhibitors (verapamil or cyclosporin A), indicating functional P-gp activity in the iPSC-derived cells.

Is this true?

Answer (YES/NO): NO